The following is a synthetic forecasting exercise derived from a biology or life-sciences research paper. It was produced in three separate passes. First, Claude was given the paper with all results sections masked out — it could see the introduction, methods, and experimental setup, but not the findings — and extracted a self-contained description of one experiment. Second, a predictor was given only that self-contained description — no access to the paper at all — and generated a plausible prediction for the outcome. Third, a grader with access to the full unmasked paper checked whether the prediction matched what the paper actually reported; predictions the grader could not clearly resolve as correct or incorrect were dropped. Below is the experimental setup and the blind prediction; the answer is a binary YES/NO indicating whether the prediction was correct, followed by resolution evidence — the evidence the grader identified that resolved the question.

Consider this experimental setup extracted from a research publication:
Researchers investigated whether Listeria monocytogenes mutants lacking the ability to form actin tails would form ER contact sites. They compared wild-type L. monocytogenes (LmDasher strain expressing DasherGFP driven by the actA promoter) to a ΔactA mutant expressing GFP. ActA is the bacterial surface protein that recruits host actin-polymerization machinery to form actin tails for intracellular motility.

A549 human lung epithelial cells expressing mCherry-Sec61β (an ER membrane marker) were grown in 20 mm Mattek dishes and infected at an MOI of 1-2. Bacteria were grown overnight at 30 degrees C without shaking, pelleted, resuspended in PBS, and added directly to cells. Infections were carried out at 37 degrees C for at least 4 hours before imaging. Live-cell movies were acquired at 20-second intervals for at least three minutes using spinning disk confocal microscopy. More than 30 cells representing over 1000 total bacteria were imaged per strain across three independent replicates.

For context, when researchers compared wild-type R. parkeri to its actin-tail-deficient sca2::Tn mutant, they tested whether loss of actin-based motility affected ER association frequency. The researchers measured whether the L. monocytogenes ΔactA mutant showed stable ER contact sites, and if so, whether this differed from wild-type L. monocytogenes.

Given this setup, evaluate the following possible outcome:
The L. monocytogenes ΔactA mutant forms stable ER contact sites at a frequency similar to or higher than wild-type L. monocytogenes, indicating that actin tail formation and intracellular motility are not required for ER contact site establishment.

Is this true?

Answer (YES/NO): NO